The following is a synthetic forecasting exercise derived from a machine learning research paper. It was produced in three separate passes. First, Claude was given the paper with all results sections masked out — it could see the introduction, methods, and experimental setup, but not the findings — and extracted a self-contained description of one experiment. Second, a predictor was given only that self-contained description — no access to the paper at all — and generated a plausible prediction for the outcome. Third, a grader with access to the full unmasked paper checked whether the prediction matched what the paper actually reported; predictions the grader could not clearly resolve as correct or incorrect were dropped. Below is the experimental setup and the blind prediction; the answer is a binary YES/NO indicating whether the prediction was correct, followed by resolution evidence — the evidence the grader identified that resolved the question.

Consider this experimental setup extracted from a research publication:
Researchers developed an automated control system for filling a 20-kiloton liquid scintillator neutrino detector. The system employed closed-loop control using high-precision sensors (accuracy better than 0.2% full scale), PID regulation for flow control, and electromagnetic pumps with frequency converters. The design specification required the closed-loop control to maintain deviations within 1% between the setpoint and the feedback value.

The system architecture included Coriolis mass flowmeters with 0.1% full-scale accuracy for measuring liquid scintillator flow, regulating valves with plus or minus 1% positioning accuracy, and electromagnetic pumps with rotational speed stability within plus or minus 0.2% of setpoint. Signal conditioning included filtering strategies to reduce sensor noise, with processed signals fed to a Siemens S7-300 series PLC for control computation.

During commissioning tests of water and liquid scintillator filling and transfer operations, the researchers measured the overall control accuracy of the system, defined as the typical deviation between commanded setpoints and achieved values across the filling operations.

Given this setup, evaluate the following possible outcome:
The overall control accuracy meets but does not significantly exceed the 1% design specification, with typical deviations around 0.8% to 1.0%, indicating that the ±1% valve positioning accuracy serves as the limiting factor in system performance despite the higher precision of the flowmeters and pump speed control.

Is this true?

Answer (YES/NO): NO